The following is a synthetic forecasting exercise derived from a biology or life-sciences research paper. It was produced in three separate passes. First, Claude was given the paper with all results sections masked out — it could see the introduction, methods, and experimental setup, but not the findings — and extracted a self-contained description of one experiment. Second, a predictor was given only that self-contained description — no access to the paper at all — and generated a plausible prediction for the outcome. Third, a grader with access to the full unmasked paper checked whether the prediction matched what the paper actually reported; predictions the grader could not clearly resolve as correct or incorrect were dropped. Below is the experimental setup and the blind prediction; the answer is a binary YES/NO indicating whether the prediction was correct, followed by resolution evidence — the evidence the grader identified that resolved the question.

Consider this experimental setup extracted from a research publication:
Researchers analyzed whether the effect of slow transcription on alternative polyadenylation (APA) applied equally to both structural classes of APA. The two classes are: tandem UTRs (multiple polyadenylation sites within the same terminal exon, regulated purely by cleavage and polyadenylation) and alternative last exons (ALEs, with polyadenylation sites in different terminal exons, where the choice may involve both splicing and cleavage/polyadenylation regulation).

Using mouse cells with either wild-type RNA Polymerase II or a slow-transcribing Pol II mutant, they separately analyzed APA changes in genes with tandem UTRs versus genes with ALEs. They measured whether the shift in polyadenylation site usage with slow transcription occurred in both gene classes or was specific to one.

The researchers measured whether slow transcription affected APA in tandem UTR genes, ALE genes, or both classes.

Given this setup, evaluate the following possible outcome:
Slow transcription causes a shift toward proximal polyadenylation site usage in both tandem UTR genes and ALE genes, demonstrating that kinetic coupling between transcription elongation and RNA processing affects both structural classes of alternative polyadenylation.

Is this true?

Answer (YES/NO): YES